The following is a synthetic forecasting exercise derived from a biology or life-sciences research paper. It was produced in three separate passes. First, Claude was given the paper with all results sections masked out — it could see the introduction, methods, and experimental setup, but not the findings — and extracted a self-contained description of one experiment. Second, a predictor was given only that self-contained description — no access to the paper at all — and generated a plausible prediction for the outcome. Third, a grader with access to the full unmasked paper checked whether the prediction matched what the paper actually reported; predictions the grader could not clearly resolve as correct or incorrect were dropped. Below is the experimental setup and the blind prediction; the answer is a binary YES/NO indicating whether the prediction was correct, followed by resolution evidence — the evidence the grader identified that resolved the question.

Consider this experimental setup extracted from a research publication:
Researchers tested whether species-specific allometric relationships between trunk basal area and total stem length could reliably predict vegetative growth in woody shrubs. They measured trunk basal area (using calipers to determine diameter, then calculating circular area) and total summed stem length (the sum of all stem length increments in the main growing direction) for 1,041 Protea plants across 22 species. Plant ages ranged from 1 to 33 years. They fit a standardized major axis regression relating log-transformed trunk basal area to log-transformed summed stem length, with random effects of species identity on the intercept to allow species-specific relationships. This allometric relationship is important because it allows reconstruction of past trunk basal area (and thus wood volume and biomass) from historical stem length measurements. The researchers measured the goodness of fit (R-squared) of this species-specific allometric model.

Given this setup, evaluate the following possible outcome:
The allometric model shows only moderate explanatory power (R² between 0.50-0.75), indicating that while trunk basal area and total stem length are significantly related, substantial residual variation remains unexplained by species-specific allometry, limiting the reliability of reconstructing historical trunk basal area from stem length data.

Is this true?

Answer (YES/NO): NO